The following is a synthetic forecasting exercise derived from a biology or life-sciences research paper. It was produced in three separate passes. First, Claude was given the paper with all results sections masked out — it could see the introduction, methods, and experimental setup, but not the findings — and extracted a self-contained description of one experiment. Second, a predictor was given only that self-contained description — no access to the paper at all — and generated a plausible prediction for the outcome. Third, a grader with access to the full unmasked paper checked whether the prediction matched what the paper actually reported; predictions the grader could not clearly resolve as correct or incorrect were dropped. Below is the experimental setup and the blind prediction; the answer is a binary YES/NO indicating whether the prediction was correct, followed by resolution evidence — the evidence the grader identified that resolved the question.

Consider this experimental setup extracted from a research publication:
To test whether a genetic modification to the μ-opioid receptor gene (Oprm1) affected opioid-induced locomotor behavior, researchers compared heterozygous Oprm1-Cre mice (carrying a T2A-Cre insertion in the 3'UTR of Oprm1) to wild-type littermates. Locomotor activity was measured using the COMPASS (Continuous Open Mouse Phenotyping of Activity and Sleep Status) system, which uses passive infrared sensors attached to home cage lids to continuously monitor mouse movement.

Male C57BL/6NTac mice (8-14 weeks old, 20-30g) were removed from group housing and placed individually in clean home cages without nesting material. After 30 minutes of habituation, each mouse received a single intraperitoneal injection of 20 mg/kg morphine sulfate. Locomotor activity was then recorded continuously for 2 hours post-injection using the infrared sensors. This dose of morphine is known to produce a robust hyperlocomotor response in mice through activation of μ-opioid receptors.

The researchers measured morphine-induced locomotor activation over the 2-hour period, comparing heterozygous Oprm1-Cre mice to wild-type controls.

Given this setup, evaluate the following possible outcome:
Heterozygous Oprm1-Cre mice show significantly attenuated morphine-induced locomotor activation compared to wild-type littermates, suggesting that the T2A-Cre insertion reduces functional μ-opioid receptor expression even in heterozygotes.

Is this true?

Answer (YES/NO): NO